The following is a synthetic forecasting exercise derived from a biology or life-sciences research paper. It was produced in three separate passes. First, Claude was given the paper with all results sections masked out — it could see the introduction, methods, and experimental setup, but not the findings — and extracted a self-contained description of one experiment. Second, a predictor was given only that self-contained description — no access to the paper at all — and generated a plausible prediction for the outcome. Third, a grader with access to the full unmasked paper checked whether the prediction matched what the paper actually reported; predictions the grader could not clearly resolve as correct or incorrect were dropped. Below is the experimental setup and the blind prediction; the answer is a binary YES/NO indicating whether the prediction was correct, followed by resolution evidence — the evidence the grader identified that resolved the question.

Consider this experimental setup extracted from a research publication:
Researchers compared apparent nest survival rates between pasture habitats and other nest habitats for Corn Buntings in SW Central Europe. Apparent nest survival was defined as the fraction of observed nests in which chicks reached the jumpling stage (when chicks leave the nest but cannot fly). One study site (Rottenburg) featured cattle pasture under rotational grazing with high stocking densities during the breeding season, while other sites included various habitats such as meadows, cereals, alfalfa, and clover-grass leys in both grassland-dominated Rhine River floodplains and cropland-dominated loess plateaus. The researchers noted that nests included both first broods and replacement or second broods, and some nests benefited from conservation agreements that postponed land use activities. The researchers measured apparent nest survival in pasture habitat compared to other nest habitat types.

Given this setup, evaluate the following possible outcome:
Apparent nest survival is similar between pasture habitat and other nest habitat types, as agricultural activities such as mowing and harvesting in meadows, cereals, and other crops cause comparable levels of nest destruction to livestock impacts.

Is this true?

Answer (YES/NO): NO